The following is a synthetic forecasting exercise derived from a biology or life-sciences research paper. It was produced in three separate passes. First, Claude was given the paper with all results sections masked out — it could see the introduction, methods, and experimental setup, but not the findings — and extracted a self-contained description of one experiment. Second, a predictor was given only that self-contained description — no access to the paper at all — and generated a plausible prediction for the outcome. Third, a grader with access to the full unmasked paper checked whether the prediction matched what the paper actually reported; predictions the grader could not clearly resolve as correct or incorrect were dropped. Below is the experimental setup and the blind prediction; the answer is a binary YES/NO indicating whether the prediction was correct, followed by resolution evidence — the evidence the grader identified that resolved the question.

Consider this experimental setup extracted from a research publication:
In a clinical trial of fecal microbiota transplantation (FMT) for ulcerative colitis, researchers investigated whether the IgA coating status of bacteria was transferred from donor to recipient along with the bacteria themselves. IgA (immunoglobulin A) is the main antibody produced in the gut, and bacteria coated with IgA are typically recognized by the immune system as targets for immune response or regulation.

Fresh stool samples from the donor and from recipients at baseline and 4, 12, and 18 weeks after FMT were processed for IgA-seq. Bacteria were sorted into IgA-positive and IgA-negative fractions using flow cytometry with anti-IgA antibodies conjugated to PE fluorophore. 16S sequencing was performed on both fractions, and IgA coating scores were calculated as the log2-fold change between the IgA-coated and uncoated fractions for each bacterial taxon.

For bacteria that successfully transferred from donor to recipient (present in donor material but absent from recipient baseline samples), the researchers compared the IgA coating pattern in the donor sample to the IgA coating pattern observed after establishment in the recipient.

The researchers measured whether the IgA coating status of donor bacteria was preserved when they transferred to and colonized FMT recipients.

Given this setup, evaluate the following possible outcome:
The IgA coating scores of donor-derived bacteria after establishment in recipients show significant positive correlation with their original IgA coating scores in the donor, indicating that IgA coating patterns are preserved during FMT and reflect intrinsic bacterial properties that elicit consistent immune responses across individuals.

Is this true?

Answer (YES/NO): YES